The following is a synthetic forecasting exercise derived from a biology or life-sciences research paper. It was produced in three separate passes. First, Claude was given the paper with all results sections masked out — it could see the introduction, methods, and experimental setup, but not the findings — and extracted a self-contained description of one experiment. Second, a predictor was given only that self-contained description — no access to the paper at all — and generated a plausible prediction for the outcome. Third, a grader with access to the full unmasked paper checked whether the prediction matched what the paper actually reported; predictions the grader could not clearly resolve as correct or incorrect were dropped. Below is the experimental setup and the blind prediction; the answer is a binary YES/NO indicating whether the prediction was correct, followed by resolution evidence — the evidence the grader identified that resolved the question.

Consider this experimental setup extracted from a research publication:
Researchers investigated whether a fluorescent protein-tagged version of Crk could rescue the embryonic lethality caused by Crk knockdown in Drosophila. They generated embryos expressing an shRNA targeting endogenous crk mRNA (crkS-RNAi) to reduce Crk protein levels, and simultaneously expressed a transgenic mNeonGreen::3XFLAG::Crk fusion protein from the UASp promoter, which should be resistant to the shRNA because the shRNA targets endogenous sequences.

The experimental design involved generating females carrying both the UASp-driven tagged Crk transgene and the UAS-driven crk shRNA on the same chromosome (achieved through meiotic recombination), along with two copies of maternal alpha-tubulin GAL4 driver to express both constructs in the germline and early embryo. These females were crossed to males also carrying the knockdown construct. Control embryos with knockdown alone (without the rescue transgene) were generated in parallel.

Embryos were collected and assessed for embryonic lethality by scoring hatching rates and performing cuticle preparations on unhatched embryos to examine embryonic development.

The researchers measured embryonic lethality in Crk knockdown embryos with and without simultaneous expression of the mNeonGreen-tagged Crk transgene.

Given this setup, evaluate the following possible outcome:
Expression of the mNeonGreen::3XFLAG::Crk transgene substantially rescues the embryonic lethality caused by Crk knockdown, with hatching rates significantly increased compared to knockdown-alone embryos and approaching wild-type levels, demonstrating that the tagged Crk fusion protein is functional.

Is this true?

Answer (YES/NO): YES